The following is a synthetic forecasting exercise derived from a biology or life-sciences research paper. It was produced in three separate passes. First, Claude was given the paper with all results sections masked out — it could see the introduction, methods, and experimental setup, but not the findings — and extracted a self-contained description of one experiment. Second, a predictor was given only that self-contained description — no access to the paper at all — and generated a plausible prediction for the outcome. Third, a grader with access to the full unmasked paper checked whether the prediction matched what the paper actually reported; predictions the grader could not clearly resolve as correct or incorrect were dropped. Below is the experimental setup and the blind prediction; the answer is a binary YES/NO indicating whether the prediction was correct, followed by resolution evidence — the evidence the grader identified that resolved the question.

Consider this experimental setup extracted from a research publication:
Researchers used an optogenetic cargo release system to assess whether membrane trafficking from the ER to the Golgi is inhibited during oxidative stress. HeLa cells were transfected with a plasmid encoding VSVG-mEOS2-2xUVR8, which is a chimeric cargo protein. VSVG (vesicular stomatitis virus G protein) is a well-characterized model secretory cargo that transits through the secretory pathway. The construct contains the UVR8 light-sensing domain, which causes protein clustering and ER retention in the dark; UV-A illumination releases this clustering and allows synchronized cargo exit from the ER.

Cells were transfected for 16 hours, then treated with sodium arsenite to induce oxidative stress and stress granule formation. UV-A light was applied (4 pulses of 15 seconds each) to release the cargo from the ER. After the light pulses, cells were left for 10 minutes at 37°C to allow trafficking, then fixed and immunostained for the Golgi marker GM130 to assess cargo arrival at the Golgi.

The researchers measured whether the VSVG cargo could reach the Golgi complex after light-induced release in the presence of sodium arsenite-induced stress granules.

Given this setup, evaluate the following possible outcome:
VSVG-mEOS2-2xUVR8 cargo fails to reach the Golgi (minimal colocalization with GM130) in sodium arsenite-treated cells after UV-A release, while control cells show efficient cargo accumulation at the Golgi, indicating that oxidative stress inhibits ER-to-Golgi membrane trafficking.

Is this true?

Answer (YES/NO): YES